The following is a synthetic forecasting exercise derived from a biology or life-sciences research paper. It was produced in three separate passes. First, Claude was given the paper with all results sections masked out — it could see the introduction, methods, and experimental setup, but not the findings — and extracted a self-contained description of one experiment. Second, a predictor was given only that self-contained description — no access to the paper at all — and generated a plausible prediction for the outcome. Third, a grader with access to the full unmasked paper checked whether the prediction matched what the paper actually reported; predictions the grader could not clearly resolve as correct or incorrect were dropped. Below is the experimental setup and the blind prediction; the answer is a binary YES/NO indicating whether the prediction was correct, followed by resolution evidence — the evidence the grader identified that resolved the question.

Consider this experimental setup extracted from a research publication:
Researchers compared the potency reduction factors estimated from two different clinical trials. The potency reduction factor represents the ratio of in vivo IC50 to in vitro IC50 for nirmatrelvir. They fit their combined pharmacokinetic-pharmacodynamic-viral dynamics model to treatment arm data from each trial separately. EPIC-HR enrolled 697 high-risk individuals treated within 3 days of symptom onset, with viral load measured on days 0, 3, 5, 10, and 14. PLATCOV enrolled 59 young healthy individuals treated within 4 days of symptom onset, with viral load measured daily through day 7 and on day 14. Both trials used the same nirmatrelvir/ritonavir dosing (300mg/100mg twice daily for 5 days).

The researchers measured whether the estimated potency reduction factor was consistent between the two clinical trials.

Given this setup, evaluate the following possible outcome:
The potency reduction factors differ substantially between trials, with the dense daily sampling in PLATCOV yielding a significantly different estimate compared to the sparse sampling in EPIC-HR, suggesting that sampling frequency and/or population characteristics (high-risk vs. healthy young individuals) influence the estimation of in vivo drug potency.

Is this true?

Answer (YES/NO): NO